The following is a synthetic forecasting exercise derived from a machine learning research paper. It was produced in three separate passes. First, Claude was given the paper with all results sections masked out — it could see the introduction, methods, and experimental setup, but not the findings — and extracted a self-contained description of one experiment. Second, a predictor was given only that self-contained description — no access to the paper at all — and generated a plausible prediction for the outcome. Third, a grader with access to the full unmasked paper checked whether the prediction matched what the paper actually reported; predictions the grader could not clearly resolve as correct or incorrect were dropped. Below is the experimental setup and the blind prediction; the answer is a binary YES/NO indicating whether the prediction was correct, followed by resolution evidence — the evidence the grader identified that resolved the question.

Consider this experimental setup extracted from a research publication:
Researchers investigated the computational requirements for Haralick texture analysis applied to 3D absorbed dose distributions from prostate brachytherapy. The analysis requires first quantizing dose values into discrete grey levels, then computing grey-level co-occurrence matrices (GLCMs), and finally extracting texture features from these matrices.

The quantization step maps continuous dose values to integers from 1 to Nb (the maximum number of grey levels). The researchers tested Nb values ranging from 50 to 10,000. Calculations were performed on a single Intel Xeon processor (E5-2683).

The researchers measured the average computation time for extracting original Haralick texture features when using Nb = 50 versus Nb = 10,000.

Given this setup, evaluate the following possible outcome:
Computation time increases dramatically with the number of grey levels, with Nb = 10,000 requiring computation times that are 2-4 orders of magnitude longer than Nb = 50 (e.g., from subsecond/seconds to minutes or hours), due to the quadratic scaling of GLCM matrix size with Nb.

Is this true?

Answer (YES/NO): YES